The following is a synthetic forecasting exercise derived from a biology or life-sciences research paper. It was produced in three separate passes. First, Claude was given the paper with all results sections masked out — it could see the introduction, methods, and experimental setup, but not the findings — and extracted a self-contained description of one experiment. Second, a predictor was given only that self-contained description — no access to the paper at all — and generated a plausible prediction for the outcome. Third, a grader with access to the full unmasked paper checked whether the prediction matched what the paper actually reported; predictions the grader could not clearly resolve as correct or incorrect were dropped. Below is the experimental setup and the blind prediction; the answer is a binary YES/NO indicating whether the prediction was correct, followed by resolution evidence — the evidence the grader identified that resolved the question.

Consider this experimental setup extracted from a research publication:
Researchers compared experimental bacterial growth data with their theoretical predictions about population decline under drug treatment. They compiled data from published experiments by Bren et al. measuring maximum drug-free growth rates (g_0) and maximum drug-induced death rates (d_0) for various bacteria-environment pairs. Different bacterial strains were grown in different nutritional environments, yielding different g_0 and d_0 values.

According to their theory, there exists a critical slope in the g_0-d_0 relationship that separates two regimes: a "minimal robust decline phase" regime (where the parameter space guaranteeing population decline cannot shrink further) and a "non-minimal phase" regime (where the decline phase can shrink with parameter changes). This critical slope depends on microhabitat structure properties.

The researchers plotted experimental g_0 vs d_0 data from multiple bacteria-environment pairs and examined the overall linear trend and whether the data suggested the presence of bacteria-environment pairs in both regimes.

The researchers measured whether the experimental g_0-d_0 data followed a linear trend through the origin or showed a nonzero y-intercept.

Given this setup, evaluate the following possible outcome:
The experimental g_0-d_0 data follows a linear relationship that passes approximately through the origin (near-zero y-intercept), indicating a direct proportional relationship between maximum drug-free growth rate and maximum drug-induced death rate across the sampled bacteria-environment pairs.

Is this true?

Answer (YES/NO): NO